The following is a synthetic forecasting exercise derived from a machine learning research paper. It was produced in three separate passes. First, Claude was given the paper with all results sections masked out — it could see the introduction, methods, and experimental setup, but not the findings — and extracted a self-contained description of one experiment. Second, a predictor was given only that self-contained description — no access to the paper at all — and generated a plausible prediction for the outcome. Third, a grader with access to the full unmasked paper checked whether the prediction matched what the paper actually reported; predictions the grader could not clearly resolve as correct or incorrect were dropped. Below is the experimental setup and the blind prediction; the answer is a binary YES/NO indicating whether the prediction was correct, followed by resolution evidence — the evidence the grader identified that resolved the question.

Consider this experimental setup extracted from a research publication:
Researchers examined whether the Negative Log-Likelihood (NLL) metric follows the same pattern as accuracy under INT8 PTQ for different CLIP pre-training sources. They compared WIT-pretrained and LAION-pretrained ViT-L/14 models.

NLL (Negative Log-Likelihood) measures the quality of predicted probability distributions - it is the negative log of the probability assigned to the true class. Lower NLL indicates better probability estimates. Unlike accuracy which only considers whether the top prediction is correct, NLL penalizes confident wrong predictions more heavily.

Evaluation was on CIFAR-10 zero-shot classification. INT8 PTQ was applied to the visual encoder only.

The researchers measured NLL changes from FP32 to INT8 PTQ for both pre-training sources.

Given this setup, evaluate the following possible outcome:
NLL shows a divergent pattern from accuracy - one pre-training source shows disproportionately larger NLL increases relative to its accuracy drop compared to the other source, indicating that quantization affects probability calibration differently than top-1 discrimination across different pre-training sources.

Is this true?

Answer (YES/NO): NO